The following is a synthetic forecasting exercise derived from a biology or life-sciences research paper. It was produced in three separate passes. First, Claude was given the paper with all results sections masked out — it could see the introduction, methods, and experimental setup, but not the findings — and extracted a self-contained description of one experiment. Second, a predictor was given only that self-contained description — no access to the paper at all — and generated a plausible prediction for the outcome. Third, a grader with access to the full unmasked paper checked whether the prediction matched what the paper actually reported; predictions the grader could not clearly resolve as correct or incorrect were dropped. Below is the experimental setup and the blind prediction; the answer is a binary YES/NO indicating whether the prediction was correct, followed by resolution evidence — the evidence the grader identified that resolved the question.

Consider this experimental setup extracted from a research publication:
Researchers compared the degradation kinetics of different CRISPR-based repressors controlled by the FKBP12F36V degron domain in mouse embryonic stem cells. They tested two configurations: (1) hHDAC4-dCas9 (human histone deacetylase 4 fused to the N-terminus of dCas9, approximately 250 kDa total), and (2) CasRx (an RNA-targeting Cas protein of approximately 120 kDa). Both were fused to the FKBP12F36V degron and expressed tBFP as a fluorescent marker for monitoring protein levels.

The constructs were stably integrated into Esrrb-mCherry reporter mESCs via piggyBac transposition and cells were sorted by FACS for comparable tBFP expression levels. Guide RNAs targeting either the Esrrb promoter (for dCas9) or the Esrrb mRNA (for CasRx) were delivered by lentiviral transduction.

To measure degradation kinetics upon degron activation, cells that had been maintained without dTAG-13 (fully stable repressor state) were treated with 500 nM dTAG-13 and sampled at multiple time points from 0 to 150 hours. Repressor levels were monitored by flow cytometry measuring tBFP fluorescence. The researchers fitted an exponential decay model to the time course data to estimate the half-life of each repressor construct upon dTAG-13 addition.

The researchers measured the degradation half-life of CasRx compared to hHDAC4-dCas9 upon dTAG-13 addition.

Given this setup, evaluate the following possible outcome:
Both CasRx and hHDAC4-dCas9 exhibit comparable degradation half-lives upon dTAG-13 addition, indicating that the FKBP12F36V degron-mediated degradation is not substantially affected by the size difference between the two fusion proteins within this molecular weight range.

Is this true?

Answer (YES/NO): YES